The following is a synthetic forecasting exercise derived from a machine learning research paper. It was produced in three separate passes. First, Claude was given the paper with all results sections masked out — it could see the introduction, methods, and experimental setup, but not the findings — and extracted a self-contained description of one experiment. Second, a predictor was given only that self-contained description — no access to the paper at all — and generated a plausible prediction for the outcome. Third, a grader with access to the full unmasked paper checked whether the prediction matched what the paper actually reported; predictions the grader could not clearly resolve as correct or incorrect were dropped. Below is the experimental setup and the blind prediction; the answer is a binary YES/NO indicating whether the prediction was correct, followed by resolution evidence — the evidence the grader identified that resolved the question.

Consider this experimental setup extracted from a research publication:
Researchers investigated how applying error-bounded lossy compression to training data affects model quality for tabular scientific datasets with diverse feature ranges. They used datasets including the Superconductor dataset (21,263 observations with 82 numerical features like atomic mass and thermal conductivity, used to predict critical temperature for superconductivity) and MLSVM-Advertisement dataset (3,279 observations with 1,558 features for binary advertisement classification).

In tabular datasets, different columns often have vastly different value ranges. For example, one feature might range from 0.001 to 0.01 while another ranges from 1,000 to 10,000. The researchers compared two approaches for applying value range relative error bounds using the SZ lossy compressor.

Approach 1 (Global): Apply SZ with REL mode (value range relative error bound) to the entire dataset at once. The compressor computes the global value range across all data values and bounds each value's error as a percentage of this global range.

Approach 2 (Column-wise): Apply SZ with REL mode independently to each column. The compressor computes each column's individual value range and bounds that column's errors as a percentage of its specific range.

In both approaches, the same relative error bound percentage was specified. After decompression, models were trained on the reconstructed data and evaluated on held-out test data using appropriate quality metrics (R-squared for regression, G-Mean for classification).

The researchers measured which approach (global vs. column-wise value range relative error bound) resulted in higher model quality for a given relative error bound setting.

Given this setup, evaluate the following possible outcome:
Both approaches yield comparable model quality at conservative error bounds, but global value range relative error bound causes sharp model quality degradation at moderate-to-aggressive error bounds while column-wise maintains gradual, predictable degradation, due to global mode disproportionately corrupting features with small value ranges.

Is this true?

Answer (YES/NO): NO